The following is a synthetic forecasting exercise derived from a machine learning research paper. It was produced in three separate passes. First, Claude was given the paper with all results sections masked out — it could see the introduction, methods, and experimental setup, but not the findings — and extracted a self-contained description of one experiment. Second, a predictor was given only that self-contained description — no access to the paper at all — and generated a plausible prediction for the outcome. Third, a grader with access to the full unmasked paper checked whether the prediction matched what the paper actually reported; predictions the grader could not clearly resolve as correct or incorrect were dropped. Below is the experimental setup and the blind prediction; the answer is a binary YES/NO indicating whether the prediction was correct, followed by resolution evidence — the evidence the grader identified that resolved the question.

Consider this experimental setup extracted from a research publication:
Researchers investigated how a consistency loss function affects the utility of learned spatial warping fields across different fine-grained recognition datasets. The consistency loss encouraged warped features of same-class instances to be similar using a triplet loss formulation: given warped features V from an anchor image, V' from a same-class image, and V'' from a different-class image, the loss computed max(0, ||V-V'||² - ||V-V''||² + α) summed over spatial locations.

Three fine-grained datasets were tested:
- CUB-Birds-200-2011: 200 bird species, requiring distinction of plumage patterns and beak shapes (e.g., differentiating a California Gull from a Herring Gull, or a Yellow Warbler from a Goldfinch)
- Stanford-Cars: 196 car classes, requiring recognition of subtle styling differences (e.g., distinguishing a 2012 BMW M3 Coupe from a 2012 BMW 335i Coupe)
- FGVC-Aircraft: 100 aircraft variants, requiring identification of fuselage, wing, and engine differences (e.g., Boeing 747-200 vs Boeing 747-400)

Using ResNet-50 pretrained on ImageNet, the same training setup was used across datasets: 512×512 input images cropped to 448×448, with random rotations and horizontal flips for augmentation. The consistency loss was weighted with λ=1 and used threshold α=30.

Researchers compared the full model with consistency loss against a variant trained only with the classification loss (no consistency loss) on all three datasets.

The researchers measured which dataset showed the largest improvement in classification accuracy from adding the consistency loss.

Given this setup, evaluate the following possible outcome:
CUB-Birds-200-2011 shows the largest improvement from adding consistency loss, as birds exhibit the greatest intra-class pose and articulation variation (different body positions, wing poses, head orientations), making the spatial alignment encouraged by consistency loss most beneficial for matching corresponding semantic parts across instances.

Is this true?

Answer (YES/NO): NO